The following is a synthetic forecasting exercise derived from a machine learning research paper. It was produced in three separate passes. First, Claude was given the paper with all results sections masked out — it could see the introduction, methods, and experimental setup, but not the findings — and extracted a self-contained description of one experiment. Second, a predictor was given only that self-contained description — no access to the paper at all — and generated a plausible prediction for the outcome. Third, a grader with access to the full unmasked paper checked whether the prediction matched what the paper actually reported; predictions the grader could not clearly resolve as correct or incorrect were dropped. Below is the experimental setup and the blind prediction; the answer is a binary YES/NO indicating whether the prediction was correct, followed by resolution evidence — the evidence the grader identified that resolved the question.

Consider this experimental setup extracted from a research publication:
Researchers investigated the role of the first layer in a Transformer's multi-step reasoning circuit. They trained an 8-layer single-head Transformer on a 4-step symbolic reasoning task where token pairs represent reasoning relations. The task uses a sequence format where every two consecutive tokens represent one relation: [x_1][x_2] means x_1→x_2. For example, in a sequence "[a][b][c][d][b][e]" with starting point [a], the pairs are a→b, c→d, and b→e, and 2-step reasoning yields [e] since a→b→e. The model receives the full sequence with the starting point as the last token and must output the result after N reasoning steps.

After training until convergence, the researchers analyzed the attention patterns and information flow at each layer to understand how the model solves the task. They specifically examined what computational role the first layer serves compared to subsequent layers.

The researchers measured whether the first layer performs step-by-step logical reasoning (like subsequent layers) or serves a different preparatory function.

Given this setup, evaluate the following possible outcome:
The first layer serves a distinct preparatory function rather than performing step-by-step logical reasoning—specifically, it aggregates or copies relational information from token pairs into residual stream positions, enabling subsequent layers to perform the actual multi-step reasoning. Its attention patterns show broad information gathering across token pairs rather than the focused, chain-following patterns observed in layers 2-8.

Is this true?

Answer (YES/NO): YES